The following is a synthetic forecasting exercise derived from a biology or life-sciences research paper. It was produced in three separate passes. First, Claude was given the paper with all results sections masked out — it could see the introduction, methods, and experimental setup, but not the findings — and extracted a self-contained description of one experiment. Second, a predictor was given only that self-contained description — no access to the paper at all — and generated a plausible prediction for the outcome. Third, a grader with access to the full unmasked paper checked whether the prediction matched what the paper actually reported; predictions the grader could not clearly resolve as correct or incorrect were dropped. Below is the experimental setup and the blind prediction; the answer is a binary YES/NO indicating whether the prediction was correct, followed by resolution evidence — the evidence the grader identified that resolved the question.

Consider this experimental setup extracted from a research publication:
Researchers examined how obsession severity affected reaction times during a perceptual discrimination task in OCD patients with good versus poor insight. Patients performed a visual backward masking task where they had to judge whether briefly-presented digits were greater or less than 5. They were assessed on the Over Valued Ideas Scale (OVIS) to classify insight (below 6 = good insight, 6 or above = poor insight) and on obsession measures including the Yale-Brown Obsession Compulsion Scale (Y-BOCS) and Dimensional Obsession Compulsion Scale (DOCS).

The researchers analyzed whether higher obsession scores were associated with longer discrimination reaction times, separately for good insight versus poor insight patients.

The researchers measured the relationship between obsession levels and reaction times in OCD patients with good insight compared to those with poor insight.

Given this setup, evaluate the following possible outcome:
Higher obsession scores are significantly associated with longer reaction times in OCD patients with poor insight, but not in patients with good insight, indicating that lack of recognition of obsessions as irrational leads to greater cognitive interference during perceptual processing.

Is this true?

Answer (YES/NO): NO